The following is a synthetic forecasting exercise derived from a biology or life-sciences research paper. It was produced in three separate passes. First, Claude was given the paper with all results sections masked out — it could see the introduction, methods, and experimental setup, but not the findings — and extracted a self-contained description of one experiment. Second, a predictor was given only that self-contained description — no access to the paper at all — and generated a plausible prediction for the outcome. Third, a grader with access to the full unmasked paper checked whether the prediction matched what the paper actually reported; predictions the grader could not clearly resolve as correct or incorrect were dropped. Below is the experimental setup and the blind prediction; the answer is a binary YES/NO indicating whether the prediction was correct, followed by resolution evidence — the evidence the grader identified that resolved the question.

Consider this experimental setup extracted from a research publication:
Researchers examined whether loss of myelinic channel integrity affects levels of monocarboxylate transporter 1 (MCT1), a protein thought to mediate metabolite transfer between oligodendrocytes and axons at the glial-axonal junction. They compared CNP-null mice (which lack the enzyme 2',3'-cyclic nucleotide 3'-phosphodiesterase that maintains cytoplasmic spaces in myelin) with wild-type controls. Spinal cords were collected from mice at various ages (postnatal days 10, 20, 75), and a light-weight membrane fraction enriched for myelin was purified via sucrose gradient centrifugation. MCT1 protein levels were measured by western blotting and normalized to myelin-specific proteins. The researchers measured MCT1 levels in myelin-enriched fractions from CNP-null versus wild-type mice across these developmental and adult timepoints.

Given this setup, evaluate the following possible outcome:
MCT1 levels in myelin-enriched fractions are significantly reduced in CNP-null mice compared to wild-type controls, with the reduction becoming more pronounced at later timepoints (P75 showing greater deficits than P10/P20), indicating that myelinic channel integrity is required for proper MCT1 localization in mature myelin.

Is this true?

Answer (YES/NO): NO